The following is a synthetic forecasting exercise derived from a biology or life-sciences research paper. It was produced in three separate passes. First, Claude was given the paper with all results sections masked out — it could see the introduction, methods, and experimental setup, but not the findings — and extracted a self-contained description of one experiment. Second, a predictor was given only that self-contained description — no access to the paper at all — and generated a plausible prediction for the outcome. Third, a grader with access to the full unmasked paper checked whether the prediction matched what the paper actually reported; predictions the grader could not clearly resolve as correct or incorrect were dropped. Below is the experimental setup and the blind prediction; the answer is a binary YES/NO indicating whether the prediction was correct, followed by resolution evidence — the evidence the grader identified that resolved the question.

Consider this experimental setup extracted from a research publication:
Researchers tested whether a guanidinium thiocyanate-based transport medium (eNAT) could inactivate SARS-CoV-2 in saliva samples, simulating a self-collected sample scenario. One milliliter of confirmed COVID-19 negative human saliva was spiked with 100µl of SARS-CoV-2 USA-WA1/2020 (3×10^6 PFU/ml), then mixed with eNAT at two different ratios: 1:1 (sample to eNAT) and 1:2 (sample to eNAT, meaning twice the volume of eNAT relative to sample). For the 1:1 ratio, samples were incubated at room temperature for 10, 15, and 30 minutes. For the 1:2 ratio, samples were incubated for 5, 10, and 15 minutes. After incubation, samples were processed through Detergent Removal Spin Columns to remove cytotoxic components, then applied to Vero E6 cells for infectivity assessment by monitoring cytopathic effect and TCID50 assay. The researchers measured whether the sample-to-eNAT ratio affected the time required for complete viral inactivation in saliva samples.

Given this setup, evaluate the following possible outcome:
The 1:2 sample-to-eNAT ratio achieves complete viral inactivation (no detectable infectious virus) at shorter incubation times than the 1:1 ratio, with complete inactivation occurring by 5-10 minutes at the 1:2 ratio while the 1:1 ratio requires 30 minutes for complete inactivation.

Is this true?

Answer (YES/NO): NO